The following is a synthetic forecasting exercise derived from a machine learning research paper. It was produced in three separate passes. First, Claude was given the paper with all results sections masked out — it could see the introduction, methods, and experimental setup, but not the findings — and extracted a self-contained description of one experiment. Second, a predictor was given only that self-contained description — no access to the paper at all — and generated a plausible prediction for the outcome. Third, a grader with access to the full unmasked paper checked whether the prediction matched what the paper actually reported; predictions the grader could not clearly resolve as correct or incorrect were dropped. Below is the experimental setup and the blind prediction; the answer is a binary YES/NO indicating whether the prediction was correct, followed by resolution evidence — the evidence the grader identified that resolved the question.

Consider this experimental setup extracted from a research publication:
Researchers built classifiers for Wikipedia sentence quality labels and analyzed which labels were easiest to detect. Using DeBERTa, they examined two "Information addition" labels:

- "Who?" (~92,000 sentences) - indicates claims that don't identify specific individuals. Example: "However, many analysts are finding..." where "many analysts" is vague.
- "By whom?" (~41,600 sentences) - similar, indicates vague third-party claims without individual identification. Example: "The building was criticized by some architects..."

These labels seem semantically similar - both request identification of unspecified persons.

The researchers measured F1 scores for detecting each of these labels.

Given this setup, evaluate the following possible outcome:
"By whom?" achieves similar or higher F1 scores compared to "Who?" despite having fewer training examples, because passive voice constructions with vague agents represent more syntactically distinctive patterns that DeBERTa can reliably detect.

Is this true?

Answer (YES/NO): YES